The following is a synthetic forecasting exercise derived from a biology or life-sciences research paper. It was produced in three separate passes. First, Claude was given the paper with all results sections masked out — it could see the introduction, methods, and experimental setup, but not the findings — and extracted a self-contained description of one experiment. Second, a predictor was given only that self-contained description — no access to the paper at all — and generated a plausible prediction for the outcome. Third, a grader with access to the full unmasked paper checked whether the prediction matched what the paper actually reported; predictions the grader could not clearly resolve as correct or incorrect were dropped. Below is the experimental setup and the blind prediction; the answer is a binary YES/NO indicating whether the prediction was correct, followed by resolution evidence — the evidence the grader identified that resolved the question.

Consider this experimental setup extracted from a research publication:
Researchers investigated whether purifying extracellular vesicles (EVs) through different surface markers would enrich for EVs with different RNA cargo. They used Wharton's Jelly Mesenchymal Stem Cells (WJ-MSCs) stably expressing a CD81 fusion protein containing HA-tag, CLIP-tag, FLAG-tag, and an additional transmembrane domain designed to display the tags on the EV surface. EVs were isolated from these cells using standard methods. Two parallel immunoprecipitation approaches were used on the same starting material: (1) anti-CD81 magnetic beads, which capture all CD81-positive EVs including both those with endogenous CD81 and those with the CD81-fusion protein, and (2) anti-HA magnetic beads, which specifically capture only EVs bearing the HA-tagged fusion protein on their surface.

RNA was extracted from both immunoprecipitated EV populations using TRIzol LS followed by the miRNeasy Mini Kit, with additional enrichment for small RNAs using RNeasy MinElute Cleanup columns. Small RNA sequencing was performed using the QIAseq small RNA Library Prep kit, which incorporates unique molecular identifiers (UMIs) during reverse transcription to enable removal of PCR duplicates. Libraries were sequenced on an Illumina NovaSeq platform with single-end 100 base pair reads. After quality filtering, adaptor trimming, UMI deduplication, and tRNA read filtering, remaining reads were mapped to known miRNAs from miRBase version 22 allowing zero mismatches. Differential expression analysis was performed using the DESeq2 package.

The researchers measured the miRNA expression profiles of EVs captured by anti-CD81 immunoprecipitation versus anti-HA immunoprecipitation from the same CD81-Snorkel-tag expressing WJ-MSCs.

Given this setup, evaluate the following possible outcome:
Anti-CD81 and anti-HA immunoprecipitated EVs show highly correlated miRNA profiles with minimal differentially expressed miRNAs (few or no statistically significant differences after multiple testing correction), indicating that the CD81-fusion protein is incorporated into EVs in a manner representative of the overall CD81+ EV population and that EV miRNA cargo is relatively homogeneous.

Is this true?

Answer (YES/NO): YES